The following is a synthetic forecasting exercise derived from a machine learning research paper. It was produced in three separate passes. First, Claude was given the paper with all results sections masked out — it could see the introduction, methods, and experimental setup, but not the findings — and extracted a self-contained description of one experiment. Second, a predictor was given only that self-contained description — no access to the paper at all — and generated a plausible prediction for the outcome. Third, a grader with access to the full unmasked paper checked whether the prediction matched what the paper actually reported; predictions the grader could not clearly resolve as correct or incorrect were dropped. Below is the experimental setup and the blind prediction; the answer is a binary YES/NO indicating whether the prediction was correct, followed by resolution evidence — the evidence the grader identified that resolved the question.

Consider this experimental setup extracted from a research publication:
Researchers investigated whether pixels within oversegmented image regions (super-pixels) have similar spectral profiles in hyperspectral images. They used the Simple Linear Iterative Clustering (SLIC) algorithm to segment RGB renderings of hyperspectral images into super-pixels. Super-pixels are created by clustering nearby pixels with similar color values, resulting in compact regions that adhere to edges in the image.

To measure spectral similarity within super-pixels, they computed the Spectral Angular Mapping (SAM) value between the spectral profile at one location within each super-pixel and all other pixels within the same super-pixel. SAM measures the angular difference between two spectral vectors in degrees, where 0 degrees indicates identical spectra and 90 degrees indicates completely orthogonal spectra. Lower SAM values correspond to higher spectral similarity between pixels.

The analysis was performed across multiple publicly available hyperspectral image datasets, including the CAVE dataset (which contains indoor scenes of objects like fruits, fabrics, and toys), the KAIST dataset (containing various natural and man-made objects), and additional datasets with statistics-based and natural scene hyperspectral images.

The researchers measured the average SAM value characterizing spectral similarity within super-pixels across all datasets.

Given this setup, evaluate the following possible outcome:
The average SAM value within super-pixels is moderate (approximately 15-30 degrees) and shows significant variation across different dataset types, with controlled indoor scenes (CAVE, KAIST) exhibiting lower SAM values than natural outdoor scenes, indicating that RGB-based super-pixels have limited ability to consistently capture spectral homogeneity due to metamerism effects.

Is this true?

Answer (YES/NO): NO